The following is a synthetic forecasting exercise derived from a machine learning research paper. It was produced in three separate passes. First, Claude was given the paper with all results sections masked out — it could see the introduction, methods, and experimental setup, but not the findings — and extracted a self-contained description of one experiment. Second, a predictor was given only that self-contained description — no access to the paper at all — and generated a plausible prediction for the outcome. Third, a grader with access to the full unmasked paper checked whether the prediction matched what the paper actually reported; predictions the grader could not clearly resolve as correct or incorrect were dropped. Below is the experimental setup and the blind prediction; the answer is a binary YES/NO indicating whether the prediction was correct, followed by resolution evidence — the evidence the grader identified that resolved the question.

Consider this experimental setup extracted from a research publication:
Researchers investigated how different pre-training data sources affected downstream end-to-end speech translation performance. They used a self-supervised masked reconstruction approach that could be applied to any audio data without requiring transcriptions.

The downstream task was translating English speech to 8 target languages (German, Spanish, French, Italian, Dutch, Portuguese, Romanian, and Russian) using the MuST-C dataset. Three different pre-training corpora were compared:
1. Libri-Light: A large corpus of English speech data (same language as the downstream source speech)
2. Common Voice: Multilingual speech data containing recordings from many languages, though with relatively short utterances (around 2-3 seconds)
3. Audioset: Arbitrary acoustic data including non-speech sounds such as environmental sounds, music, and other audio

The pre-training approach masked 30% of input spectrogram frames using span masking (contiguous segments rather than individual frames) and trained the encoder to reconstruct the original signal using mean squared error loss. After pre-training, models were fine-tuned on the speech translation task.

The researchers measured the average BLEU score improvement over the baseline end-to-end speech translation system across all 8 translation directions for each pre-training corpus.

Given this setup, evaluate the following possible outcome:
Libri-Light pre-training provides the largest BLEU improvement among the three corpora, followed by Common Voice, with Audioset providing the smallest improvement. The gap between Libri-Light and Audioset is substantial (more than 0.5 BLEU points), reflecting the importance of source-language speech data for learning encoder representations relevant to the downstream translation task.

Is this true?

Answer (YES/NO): YES